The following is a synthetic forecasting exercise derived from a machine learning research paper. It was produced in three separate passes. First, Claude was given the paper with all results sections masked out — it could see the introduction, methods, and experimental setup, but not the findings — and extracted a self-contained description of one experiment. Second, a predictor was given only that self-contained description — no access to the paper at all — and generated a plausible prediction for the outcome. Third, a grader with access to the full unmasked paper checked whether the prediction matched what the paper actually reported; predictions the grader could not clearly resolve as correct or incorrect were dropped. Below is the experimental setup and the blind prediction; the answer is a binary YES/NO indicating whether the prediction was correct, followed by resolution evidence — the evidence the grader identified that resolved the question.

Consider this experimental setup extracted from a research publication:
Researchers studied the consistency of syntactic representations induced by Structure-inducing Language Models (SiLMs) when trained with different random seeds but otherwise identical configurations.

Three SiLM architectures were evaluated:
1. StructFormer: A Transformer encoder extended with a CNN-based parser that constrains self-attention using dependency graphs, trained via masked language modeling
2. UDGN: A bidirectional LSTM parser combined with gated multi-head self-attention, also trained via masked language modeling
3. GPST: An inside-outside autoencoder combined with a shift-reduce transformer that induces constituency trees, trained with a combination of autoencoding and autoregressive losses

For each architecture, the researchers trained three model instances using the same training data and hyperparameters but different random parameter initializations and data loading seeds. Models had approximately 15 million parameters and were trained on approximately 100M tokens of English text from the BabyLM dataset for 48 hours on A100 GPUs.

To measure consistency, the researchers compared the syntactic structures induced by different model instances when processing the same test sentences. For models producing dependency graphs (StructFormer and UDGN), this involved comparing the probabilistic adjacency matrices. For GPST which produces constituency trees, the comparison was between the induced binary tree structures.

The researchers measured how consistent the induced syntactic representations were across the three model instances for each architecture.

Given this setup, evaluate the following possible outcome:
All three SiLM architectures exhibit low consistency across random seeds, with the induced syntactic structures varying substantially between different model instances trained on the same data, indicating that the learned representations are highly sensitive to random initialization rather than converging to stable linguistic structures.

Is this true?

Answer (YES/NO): YES